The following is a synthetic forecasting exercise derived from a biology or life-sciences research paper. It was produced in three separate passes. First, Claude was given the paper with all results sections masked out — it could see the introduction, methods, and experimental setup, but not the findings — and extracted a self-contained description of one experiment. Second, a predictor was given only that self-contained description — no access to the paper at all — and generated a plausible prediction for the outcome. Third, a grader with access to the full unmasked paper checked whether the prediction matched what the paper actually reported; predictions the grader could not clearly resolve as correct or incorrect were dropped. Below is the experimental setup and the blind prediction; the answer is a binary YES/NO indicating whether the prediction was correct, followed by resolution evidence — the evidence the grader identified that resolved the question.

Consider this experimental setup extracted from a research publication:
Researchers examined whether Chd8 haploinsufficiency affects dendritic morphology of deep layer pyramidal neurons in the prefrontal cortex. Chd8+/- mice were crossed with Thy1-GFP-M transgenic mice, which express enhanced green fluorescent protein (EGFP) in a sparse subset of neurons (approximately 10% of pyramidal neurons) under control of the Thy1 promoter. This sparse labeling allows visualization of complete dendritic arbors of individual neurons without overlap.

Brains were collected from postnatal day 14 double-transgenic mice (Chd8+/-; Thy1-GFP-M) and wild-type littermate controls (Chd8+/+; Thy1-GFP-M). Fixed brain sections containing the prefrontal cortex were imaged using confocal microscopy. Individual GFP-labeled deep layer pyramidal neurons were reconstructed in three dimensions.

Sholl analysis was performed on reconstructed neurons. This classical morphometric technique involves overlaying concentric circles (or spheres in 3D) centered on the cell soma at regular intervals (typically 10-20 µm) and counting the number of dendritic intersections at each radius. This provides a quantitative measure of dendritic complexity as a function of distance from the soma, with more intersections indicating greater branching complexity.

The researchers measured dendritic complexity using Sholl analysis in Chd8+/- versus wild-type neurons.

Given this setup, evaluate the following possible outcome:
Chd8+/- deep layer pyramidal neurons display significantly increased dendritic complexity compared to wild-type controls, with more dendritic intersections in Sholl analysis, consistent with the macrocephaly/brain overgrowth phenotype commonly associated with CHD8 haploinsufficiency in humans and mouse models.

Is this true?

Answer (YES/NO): NO